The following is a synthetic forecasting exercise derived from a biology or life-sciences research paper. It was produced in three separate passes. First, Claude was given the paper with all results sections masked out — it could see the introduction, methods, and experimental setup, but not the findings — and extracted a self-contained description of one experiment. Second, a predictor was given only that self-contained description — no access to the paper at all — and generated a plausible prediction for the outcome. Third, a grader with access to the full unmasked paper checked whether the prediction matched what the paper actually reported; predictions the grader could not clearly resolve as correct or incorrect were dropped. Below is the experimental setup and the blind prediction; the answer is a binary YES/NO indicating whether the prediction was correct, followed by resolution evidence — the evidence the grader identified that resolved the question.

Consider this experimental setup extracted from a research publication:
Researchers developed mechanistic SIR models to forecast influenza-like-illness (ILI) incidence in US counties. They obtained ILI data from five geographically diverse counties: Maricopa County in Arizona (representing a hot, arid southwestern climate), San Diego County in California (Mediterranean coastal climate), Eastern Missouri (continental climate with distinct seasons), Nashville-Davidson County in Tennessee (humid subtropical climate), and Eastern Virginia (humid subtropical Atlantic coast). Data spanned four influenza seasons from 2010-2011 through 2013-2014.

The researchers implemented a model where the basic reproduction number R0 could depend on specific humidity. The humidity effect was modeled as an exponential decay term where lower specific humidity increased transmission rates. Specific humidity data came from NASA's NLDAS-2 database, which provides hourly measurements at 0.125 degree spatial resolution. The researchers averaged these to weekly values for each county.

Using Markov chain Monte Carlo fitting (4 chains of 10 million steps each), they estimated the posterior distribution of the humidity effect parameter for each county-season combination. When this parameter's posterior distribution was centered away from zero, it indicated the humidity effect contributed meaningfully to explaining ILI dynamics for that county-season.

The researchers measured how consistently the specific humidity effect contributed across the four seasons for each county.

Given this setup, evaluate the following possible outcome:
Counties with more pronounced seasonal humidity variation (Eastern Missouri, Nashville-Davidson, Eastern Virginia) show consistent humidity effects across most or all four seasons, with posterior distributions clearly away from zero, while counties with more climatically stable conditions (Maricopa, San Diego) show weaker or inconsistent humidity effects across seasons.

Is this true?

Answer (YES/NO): NO